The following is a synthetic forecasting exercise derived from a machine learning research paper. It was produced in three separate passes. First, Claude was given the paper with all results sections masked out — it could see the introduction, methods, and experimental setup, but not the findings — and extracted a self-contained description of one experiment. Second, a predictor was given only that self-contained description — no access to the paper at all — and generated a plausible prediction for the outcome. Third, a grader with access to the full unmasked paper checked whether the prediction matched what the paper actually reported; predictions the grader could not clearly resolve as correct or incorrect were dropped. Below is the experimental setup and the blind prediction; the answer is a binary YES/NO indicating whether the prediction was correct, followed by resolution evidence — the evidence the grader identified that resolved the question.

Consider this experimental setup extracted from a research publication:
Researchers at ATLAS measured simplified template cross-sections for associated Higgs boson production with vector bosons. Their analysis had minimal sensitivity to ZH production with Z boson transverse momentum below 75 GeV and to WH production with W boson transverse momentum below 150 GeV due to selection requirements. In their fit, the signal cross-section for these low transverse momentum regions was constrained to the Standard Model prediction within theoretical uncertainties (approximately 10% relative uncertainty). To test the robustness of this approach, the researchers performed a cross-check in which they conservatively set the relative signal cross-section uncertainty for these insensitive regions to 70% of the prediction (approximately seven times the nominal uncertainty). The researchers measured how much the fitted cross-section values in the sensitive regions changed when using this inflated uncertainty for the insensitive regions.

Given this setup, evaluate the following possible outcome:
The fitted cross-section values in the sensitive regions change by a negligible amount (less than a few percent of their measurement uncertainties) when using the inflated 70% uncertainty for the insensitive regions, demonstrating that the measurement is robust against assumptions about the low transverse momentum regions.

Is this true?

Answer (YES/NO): YES